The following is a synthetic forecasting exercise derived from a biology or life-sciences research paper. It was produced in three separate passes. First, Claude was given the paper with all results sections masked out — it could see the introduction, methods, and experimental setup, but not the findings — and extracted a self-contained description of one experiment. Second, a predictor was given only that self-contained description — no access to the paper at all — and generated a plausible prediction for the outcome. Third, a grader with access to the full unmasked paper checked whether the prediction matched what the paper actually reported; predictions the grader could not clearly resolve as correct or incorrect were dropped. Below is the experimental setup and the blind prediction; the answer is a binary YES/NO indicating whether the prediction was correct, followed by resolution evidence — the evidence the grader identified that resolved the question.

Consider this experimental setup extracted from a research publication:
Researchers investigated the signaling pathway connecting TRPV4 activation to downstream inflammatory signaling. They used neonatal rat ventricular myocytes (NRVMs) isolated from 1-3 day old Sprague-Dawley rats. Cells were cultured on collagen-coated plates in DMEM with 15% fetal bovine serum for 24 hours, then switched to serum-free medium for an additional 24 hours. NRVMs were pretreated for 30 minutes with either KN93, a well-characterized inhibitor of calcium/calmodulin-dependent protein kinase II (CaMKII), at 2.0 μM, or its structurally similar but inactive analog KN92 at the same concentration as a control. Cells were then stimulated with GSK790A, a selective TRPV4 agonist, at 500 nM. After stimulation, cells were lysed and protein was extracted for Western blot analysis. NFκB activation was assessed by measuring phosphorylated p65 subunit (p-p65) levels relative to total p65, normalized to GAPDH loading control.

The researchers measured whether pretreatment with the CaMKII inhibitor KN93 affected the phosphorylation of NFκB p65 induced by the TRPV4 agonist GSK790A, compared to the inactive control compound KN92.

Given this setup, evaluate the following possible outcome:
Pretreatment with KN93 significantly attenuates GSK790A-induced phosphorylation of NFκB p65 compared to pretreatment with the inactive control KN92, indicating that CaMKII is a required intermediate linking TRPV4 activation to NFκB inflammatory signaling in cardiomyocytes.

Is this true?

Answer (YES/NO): YES